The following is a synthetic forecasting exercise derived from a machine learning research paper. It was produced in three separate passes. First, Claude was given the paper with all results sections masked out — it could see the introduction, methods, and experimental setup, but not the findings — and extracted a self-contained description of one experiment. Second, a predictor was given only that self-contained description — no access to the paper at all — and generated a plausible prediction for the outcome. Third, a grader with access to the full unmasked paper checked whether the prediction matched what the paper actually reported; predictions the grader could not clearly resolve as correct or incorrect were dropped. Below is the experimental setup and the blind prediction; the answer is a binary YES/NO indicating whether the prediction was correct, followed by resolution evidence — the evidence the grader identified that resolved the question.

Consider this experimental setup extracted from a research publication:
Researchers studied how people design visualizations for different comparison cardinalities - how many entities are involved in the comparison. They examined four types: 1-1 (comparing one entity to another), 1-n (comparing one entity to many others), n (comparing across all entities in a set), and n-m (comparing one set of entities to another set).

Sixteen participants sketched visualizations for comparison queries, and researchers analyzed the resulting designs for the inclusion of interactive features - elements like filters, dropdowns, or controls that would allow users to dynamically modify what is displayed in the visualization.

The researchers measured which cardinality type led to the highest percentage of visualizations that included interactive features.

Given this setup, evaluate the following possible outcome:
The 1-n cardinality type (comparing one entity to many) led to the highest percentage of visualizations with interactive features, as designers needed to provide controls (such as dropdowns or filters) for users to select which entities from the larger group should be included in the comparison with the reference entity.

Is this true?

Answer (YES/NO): NO